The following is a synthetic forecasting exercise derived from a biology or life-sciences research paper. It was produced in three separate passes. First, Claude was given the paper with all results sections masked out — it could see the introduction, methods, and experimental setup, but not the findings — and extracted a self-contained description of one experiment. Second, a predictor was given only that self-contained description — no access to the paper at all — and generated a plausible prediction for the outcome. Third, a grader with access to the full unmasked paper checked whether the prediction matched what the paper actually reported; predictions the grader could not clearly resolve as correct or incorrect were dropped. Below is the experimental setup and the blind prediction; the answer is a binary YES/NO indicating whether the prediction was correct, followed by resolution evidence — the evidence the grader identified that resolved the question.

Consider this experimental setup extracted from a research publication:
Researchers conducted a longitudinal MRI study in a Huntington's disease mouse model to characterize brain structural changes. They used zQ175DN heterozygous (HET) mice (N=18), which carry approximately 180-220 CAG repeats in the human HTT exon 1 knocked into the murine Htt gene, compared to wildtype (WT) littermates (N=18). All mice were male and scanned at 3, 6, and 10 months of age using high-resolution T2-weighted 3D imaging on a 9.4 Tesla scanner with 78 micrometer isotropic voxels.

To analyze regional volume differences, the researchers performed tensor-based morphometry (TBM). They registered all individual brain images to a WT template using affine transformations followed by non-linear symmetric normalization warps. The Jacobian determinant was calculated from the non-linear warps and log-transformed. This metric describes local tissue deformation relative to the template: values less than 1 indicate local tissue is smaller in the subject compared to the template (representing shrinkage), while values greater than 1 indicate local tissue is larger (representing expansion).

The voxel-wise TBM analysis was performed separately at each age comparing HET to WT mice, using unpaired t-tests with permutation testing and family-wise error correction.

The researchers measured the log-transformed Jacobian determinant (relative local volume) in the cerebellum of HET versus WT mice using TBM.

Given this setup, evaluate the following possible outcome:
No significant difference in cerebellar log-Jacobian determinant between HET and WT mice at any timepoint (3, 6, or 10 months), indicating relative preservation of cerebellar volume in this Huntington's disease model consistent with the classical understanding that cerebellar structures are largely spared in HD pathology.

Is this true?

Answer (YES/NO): NO